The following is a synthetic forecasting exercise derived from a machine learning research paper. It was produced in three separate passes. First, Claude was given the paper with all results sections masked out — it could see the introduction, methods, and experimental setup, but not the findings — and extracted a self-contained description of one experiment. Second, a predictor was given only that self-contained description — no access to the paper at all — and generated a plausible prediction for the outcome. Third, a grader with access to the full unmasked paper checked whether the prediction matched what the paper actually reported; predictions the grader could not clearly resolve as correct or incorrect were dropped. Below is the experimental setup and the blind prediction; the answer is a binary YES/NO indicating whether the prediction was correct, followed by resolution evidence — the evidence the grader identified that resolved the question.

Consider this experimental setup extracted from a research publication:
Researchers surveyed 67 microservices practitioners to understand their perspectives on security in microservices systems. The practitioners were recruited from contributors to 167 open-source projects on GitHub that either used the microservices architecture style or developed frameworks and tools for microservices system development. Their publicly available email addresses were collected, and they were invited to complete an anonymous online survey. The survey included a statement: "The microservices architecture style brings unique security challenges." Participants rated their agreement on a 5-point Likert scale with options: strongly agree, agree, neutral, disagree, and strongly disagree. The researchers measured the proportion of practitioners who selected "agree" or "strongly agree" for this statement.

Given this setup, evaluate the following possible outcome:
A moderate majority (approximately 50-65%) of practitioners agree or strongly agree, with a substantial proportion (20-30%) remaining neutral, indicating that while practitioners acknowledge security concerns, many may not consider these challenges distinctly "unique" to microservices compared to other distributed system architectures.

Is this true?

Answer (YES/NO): NO